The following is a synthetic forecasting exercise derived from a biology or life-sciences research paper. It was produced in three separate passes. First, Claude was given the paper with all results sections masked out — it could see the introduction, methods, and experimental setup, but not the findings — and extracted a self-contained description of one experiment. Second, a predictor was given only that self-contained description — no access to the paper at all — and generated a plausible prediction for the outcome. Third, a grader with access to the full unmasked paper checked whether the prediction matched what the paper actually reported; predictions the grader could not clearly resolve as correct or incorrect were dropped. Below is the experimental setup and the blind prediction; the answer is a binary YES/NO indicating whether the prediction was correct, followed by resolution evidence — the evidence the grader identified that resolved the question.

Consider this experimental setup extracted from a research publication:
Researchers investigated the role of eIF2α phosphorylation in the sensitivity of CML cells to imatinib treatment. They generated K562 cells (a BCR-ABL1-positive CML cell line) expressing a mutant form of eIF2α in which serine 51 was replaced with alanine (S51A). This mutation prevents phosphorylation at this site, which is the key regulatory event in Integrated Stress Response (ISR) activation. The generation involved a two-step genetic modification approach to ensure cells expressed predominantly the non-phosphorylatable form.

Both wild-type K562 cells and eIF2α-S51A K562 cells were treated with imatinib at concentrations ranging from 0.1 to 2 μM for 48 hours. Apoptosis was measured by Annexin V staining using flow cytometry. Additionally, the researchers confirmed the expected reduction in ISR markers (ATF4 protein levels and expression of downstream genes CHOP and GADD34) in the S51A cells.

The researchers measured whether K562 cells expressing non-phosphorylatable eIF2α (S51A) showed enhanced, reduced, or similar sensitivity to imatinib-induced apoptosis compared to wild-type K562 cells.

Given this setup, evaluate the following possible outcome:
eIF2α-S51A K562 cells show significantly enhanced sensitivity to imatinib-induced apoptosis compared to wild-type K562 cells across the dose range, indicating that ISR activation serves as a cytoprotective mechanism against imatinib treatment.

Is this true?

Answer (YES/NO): YES